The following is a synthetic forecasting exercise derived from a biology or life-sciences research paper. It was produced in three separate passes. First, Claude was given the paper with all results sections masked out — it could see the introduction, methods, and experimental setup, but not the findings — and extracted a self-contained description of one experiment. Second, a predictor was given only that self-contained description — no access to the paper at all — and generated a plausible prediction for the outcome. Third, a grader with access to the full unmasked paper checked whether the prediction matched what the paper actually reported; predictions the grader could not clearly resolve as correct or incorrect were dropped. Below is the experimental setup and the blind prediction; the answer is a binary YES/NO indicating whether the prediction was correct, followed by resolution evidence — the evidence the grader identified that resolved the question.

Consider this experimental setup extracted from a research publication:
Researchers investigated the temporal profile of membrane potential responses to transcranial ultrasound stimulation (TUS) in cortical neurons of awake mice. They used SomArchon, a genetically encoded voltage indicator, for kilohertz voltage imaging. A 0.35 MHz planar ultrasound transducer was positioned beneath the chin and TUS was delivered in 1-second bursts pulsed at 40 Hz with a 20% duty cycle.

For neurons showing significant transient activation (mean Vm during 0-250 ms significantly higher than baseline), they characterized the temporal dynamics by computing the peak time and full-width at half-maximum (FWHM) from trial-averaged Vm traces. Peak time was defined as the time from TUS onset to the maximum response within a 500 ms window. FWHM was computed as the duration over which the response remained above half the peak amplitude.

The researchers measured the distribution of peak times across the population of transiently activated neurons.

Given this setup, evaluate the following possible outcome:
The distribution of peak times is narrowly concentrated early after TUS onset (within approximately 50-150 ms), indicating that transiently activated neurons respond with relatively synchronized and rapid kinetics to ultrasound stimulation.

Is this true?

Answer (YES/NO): YES